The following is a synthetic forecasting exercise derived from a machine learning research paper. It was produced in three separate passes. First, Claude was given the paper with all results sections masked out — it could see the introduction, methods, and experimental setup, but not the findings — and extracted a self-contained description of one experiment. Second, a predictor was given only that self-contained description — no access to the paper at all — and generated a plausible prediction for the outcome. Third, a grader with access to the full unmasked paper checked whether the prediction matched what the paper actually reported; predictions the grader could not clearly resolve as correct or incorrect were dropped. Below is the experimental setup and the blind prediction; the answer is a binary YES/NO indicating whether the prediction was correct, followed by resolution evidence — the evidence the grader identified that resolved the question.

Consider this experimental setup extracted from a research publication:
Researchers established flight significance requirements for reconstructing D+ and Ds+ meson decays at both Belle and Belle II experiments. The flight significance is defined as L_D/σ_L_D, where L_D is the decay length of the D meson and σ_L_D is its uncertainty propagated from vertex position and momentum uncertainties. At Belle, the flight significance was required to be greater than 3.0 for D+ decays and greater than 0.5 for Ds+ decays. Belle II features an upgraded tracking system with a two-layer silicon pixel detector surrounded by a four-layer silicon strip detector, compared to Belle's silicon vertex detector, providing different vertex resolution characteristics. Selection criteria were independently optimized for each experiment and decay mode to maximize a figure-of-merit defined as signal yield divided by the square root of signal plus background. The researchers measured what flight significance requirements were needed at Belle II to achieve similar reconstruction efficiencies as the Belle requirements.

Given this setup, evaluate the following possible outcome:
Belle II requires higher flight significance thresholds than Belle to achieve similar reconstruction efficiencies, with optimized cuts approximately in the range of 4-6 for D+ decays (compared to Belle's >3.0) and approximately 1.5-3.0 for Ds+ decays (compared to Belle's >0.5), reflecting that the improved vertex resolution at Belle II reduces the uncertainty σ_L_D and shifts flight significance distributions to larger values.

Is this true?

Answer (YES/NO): YES